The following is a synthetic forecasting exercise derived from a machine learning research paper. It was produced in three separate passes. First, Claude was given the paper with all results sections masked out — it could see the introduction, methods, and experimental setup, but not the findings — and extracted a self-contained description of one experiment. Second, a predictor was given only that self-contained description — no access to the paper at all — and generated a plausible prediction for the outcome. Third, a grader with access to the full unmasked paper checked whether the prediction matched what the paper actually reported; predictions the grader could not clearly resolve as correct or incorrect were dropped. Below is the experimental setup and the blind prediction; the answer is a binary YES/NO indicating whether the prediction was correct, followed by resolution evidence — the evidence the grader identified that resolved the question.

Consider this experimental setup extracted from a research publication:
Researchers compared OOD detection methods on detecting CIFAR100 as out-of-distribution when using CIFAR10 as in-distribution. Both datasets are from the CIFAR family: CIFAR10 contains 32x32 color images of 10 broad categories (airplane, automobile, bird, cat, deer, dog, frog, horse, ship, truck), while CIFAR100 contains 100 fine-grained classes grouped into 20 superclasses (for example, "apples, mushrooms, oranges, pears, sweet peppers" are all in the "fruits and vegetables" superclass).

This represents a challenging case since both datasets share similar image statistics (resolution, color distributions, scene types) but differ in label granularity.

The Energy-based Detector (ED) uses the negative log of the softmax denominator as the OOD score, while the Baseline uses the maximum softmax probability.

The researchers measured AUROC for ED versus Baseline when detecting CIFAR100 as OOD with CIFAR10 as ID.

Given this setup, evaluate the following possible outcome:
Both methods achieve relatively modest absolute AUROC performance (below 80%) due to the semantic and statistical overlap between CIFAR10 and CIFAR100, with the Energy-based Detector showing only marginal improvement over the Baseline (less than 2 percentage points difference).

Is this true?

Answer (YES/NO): NO